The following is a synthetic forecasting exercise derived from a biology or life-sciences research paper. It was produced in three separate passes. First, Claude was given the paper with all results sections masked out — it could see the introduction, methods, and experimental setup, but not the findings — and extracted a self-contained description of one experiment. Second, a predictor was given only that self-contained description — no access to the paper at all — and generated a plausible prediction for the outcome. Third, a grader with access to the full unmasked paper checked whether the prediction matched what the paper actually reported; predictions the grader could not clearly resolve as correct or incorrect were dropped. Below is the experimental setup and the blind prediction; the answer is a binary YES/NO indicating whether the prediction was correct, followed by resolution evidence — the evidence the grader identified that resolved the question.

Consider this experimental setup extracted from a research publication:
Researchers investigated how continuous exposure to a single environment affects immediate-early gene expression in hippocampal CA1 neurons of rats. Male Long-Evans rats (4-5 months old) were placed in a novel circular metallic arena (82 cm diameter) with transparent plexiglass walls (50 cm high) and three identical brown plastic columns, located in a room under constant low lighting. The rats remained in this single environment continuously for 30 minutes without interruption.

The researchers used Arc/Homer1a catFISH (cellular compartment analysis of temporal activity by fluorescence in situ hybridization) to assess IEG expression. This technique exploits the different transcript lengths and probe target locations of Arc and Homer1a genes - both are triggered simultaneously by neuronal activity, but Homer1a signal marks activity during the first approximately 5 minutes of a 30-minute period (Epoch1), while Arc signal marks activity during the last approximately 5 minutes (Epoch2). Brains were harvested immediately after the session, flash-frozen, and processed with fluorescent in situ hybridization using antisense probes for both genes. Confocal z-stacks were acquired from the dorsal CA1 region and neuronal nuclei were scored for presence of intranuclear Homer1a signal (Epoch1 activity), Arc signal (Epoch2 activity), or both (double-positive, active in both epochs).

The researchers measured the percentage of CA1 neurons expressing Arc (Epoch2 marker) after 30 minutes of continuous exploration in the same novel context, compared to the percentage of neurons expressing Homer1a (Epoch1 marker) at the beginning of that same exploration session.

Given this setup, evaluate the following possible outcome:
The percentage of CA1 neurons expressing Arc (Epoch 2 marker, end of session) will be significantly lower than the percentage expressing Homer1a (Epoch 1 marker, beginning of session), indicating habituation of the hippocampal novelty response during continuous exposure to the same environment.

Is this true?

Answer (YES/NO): YES